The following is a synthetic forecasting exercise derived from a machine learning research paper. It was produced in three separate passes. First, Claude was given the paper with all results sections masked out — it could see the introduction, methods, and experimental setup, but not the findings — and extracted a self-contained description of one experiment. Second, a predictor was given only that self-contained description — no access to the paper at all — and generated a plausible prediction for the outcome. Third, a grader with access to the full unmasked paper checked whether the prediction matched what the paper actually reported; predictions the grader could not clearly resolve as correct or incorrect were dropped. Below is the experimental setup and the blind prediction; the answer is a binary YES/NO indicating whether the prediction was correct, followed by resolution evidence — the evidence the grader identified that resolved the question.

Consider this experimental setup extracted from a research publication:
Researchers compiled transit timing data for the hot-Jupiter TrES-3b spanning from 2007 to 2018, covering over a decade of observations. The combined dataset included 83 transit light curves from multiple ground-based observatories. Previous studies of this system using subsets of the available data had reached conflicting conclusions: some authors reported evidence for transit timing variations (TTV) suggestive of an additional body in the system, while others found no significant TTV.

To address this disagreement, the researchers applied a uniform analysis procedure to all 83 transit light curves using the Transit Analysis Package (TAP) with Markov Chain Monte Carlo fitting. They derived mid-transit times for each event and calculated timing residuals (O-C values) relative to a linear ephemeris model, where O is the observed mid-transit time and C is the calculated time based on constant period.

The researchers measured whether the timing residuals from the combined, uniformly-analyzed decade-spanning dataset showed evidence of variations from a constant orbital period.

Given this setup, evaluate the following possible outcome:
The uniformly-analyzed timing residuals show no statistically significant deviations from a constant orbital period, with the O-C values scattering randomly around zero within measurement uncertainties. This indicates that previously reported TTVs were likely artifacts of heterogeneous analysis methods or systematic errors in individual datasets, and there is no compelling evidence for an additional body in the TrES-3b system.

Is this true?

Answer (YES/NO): NO